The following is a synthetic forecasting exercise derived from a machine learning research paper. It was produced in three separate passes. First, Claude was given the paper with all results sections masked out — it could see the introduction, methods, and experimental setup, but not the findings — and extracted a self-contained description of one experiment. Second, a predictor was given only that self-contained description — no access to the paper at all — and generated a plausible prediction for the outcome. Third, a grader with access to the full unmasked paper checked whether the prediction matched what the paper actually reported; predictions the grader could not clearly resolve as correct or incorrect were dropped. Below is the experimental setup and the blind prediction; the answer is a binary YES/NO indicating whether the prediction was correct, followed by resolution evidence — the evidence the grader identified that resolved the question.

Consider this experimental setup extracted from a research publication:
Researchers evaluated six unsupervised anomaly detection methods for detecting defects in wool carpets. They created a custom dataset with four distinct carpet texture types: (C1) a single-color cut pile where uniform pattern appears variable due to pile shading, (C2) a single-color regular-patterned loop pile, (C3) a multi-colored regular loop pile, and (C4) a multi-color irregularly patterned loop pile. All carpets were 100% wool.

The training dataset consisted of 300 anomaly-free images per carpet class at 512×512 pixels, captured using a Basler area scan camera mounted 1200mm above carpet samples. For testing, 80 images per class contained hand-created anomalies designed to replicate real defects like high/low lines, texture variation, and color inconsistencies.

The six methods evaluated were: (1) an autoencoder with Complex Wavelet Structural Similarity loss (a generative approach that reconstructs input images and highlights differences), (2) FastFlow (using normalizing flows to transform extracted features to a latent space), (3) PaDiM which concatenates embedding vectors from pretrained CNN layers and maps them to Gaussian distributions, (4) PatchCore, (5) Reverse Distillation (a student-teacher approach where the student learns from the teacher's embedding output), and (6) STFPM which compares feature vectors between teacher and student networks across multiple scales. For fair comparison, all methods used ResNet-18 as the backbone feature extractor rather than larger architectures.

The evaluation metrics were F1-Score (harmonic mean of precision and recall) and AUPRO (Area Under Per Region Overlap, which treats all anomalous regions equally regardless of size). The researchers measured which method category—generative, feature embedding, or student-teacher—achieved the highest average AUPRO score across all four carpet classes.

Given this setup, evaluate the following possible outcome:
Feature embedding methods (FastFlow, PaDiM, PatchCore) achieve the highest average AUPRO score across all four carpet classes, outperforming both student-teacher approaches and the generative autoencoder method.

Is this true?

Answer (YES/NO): NO